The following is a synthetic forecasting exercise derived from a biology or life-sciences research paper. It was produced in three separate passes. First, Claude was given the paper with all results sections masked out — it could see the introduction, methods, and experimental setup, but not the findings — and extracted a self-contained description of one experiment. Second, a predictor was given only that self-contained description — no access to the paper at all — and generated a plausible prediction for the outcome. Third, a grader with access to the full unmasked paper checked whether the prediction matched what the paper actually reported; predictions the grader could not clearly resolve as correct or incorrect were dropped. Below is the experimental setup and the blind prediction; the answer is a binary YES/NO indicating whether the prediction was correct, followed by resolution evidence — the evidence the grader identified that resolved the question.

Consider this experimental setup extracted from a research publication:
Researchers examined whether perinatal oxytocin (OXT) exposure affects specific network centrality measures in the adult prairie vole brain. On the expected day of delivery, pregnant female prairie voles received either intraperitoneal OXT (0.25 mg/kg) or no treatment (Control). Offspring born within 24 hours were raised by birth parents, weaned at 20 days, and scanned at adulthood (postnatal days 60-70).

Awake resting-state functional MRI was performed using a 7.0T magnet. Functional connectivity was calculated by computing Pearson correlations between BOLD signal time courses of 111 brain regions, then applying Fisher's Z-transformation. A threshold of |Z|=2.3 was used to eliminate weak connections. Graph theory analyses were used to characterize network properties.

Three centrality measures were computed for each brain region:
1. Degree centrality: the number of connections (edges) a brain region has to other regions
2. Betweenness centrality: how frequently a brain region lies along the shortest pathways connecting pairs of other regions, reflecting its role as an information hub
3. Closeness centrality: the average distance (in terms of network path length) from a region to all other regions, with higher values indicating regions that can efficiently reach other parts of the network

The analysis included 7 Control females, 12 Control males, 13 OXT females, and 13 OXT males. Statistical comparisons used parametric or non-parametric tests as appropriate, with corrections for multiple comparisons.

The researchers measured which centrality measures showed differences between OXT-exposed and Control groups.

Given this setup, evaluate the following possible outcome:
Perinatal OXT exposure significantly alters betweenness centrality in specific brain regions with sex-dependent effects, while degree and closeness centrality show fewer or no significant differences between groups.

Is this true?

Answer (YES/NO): NO